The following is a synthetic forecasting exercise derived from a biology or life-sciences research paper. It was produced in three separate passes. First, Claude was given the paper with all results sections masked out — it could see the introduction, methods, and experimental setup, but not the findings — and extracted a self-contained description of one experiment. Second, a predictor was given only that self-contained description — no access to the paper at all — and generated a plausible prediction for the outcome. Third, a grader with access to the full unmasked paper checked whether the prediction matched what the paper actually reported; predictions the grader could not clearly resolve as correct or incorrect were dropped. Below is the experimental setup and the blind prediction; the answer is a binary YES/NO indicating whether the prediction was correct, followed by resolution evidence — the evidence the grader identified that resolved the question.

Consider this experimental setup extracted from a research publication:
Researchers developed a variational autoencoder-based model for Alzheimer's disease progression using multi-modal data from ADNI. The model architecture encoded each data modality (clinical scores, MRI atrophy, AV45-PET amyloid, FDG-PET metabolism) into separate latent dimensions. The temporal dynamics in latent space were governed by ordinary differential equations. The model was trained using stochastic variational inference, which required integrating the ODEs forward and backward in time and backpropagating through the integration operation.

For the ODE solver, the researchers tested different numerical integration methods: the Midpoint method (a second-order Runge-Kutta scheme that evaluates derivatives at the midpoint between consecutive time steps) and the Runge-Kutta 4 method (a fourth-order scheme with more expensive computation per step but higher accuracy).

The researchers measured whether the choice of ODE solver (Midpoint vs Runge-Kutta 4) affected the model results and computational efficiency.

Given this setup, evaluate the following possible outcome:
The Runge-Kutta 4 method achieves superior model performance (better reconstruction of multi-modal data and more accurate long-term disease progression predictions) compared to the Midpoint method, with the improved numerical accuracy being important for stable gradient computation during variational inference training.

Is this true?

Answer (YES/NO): NO